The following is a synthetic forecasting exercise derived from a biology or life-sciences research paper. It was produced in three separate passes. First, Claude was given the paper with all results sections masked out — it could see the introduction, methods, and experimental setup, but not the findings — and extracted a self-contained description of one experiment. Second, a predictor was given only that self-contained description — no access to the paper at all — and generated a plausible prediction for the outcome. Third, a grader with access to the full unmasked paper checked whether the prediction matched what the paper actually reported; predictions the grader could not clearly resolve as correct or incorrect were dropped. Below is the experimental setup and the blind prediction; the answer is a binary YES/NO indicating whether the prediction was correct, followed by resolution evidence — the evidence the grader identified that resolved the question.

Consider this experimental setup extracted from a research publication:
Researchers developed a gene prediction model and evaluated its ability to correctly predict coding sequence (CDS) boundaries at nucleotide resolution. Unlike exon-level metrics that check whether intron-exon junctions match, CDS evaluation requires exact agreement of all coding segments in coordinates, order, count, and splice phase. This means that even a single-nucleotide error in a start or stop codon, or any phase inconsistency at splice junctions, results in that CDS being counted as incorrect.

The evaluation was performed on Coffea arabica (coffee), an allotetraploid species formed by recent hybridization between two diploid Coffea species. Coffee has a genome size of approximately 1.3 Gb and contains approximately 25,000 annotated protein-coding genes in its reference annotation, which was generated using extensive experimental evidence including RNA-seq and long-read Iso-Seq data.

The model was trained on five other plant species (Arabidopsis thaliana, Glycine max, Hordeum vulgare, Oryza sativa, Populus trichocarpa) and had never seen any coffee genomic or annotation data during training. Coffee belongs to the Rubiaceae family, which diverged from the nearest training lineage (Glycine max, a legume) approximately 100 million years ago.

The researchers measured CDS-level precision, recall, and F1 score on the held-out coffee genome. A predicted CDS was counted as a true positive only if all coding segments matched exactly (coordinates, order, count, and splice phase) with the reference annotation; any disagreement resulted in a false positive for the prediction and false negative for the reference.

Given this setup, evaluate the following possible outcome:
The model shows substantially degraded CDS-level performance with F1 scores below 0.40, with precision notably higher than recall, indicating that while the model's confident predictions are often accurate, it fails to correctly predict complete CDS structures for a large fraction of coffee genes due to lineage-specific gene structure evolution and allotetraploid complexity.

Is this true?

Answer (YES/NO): NO